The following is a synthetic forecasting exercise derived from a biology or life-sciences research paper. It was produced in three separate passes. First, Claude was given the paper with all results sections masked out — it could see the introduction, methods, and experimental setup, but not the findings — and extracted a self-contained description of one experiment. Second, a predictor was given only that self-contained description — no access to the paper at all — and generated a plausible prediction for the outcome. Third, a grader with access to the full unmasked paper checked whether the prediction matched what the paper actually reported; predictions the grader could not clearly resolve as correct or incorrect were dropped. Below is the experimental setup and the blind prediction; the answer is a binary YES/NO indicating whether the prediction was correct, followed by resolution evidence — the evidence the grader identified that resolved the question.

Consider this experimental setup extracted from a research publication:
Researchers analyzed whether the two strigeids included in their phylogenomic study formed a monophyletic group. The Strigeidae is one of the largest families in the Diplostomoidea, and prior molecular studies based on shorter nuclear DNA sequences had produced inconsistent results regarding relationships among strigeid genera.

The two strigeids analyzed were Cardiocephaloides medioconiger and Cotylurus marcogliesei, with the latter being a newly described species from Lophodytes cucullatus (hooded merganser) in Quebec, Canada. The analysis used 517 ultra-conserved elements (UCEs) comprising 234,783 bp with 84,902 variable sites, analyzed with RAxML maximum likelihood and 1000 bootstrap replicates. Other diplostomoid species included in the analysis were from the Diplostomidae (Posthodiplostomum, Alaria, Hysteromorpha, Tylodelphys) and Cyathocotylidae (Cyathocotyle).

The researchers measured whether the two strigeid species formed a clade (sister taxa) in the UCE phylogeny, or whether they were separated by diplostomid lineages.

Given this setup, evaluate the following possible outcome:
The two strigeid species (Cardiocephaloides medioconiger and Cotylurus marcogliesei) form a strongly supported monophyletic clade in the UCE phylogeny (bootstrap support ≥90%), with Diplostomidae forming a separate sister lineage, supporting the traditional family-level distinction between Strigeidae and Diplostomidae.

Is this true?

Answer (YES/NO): NO